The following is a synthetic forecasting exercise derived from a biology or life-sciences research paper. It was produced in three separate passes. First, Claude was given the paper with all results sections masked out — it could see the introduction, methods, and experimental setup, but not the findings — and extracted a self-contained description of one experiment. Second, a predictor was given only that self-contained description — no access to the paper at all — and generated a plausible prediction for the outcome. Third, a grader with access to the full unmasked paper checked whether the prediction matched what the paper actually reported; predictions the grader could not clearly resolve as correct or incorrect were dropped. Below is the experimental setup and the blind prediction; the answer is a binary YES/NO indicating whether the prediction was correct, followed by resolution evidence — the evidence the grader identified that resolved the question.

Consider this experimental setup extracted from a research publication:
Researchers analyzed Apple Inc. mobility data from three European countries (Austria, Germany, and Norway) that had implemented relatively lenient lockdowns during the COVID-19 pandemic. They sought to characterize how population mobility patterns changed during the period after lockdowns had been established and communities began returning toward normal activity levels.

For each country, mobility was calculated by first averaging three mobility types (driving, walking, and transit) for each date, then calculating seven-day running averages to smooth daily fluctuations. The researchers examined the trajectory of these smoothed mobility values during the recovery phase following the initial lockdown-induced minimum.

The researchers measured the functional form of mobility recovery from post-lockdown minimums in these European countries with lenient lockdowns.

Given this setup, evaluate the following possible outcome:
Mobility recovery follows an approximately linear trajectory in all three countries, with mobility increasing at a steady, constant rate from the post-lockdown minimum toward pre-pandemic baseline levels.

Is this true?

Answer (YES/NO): YES